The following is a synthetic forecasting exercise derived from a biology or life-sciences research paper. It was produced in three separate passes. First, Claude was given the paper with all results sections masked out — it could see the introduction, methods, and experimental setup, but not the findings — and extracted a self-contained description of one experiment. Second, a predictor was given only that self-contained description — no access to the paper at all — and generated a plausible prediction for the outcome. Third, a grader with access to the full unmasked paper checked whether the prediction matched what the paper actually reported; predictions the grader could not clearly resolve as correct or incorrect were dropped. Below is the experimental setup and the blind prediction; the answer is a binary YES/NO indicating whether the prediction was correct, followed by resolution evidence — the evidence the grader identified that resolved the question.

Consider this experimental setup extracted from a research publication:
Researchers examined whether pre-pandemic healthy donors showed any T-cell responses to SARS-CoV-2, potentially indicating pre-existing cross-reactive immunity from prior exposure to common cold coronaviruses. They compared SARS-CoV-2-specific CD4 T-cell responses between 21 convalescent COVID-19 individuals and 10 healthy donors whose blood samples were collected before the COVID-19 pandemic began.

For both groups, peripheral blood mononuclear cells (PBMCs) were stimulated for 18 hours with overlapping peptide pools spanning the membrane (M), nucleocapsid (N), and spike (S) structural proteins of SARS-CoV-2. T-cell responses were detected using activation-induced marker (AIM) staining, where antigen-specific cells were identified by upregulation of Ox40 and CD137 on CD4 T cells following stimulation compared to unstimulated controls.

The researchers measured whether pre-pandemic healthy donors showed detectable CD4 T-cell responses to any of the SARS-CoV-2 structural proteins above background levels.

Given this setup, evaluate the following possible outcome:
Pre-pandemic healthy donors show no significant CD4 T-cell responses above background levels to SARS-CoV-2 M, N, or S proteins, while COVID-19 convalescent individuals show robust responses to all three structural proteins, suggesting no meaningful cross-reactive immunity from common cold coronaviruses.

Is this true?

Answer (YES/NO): NO